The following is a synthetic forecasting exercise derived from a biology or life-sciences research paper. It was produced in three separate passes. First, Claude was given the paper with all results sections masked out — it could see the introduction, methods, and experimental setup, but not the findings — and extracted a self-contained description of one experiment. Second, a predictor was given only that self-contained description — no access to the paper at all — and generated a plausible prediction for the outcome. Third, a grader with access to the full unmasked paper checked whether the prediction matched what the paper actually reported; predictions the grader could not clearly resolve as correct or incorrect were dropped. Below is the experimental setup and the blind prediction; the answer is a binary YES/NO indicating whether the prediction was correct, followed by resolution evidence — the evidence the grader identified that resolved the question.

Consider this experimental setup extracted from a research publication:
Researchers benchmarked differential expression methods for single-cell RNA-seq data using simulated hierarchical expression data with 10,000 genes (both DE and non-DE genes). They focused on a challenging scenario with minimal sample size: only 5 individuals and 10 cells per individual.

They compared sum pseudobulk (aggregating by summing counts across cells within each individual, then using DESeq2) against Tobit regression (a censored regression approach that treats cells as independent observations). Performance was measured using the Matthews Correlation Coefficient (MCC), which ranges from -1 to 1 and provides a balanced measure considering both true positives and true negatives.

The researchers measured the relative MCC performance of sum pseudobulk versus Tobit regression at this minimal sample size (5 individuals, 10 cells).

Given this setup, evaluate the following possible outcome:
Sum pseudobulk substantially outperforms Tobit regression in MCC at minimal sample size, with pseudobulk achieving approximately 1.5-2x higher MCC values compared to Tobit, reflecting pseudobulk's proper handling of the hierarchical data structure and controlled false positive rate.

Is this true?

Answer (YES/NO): NO